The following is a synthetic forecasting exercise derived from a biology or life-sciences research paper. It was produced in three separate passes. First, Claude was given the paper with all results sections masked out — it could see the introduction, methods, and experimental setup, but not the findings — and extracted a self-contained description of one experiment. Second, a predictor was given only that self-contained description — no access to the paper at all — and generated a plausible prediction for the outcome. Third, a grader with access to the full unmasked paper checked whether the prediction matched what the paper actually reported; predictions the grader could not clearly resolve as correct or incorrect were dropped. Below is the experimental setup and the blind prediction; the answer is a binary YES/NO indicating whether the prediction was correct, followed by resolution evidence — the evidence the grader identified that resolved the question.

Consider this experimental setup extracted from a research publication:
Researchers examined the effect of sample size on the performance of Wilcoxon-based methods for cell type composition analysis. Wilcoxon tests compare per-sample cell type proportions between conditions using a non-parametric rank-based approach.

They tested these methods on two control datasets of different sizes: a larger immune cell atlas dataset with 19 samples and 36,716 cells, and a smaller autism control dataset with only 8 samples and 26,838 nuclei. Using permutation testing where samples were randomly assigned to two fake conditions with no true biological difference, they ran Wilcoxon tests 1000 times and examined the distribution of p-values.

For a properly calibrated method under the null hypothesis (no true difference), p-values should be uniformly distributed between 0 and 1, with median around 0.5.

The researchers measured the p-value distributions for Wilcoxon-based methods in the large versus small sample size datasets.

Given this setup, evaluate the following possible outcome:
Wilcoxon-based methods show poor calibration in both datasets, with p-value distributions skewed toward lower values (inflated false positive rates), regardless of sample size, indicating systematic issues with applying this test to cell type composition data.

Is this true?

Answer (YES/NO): NO